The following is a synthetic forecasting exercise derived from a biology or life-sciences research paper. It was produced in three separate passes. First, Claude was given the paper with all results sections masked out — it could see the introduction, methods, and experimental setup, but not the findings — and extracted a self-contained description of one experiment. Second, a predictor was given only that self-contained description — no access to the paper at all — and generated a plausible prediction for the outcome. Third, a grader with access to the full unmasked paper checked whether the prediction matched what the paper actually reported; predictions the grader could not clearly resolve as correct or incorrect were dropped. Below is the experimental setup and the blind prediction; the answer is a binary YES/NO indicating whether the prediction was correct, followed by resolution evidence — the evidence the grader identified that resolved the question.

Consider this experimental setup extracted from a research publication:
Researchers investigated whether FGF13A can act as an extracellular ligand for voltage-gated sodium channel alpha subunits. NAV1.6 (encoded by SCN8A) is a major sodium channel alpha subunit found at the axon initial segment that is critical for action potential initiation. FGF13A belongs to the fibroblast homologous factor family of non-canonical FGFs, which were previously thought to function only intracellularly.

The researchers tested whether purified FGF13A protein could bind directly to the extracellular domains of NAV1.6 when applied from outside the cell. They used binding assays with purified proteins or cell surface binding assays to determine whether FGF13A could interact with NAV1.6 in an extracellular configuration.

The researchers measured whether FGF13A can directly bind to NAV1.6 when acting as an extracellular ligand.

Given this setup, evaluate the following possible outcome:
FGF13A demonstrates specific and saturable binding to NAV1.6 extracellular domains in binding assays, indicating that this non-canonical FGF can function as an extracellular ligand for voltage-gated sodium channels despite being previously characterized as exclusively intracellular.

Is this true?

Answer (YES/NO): NO